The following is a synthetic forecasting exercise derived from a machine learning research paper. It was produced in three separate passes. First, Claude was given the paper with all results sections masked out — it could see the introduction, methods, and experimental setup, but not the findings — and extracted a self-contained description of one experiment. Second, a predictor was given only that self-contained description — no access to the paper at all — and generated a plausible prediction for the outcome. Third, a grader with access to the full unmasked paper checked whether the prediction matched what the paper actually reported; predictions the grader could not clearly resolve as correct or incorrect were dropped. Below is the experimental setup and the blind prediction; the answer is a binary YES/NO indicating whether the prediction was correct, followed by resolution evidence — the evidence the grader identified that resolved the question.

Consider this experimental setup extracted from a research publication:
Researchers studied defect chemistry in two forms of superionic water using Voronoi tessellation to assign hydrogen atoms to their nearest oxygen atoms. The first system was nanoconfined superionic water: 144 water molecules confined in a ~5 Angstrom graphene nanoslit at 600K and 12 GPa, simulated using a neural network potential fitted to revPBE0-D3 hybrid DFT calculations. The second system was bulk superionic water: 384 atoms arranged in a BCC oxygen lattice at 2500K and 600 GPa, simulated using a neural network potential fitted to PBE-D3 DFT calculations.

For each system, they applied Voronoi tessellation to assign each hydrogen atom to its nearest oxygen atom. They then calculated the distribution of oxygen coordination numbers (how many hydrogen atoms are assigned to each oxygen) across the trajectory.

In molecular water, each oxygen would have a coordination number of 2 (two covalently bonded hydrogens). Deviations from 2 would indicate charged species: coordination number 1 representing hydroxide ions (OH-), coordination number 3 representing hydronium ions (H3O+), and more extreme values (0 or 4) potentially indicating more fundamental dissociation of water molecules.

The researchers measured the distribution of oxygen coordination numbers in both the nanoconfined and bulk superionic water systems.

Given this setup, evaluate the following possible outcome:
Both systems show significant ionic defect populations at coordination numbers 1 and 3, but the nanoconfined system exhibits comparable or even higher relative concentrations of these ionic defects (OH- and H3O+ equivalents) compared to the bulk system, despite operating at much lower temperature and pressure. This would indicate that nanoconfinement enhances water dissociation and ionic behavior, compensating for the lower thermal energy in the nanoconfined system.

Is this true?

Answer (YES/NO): NO